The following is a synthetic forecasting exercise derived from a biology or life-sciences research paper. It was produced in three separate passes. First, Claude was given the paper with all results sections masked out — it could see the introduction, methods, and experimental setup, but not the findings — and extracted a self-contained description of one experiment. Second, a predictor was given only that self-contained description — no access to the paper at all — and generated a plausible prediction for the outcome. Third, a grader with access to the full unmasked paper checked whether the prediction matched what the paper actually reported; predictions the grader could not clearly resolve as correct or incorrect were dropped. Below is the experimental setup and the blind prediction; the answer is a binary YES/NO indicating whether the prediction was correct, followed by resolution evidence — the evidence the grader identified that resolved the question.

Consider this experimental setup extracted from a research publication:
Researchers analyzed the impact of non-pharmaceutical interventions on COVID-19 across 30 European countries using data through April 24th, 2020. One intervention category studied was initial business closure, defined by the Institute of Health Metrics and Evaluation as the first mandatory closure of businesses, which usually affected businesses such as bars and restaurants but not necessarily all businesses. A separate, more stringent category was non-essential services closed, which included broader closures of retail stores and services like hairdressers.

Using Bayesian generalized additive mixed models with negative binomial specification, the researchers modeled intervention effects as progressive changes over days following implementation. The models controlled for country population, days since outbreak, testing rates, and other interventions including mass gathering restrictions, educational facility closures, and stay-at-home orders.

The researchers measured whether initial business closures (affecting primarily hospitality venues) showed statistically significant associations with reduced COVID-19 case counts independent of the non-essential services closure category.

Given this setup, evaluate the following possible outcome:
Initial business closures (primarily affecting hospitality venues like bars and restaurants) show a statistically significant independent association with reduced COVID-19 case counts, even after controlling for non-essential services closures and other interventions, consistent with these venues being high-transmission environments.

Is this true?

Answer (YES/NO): YES